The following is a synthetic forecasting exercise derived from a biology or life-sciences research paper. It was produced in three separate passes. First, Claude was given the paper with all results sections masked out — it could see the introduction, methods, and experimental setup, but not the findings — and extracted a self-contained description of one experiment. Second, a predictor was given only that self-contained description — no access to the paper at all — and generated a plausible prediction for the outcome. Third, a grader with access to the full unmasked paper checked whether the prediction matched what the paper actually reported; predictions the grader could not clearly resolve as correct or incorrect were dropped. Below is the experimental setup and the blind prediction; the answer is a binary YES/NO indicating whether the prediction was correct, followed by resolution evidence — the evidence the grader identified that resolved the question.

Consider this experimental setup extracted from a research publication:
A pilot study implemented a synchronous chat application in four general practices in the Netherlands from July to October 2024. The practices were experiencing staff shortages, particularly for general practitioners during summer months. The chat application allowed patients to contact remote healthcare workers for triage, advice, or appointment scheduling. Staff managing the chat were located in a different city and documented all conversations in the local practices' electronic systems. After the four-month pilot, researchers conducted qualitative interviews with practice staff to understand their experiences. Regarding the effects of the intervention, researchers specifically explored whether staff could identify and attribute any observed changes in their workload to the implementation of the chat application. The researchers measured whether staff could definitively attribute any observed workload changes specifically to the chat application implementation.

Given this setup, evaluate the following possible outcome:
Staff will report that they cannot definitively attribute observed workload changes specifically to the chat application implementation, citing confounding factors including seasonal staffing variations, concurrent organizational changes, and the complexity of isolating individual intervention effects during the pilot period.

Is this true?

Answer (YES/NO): NO